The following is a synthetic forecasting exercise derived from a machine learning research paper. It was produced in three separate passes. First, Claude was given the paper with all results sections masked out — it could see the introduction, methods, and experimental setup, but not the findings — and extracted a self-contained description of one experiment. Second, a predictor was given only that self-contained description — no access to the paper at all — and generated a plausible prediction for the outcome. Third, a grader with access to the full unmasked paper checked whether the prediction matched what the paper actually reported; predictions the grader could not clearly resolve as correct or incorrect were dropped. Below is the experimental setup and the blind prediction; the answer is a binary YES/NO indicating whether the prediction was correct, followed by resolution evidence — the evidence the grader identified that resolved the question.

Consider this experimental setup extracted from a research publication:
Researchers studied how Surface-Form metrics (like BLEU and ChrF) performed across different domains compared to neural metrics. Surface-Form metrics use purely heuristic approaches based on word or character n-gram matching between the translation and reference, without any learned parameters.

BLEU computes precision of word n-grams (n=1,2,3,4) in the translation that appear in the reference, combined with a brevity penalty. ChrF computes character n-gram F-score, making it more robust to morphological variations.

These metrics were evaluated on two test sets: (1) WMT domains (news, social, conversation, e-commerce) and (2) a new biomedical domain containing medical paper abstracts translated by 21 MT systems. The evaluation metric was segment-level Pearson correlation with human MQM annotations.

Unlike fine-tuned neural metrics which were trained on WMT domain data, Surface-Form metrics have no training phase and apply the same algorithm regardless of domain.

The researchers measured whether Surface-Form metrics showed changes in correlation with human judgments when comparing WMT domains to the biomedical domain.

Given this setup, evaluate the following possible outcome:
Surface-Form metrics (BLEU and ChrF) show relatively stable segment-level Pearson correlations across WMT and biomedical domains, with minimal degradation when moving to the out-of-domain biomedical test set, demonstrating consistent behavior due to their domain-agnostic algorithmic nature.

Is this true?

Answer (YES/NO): NO